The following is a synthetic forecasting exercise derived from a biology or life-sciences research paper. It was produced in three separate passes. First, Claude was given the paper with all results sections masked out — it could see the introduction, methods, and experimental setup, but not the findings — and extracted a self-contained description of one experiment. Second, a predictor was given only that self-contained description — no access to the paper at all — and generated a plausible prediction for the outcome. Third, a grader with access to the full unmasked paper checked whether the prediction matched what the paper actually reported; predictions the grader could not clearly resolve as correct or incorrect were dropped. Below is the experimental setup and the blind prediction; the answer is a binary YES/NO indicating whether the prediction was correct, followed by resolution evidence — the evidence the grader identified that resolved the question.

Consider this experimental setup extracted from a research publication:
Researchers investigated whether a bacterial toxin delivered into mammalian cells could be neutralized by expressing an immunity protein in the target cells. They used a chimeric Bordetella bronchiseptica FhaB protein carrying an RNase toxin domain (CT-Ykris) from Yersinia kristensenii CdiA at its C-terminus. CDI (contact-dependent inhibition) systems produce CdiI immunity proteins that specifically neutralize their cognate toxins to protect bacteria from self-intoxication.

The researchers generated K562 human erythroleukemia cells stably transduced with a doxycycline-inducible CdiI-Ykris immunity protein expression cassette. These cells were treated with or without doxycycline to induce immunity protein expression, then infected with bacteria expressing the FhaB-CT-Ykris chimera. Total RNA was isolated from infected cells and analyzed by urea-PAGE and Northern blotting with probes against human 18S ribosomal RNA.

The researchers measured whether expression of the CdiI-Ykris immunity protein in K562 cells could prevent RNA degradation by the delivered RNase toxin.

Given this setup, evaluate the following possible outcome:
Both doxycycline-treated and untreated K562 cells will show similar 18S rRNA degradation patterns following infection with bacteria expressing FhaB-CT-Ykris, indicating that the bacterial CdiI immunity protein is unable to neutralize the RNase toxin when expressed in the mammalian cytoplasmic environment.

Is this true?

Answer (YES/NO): NO